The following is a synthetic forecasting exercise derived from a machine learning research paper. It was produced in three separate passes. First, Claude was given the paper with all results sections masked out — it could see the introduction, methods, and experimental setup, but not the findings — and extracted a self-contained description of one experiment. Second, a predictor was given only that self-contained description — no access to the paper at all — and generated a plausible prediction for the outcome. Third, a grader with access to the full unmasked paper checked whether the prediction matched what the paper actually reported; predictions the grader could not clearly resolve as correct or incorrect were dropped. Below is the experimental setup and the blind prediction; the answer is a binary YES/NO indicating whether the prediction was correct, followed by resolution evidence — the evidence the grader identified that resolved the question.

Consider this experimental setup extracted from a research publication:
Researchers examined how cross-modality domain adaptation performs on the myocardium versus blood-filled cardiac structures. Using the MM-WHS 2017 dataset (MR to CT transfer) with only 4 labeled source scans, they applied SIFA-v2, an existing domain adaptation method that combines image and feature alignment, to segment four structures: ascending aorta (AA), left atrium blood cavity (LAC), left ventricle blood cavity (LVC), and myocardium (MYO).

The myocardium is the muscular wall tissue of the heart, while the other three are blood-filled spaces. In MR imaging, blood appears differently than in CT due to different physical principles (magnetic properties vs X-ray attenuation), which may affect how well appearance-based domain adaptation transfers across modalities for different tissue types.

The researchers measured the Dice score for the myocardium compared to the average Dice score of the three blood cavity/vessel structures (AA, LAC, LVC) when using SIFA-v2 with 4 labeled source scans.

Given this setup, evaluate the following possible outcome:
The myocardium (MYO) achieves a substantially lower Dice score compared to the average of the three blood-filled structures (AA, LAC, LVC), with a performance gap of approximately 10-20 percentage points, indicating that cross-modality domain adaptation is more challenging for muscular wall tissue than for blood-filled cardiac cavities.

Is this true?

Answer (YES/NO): YES